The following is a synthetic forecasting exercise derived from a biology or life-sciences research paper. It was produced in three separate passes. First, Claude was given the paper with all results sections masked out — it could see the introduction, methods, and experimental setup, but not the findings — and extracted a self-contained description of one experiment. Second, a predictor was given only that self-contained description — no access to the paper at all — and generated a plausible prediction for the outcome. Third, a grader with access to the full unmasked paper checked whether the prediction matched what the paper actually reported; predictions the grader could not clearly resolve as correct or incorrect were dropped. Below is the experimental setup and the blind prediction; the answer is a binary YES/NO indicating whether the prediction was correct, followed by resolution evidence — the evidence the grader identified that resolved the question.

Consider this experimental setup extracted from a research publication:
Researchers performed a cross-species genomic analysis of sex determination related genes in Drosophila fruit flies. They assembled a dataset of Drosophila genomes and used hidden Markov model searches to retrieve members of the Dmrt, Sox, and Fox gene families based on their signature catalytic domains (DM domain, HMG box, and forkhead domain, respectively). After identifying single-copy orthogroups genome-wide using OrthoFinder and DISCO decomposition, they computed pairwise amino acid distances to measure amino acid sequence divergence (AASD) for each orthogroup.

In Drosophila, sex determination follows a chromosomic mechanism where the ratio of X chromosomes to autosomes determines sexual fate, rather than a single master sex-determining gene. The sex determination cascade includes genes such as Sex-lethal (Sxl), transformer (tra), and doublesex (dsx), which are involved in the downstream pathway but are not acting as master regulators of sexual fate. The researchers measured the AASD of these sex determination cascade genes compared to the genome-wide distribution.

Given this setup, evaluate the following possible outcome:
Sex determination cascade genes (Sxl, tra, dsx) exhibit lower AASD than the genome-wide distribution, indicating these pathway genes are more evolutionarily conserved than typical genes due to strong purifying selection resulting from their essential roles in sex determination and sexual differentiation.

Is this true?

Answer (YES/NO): NO